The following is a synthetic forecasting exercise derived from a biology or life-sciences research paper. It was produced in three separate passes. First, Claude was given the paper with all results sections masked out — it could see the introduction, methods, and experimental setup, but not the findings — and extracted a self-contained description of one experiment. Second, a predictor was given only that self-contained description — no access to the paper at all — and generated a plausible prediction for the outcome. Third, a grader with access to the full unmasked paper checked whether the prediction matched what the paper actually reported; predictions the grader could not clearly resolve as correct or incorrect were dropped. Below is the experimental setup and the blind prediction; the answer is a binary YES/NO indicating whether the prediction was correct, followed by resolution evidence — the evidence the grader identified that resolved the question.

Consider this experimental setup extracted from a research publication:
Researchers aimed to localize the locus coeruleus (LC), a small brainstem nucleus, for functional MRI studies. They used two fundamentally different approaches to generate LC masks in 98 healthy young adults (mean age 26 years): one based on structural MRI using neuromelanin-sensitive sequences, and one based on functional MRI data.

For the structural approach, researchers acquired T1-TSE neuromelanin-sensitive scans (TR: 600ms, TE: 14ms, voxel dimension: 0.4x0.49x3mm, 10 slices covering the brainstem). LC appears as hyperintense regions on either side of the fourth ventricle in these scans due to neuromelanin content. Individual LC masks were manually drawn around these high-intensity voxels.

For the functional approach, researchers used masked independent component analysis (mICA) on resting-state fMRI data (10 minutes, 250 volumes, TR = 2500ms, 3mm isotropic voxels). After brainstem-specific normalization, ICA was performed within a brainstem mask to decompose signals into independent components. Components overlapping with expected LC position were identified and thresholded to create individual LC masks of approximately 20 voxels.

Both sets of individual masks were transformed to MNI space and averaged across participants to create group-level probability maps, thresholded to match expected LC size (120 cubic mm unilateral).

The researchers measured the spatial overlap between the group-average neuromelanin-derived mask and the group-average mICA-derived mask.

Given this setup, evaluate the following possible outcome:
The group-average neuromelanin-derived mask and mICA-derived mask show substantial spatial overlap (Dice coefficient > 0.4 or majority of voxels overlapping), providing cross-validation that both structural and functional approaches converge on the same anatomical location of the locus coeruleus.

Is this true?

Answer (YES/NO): NO